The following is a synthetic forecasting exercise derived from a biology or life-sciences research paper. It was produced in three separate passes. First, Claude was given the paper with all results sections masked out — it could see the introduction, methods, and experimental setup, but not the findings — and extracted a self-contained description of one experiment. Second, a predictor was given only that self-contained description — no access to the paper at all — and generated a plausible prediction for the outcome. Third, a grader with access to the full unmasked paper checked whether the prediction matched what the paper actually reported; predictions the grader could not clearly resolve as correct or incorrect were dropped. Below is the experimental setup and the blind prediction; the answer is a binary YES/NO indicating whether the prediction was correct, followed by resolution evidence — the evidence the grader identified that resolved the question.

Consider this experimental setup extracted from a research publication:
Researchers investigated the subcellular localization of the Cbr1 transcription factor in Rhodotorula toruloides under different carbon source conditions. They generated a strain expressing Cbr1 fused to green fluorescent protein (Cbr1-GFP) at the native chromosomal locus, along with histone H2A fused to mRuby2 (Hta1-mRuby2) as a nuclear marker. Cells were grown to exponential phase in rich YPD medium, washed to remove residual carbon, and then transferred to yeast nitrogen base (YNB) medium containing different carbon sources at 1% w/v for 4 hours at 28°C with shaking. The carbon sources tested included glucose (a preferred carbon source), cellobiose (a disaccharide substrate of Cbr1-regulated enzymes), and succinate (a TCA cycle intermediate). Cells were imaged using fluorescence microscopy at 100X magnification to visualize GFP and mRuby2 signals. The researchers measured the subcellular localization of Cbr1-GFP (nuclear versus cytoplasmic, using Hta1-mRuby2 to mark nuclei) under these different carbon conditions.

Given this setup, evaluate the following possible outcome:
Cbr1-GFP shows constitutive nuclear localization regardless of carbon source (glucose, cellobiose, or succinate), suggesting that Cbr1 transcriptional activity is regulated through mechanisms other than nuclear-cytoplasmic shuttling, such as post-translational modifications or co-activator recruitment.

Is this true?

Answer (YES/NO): YES